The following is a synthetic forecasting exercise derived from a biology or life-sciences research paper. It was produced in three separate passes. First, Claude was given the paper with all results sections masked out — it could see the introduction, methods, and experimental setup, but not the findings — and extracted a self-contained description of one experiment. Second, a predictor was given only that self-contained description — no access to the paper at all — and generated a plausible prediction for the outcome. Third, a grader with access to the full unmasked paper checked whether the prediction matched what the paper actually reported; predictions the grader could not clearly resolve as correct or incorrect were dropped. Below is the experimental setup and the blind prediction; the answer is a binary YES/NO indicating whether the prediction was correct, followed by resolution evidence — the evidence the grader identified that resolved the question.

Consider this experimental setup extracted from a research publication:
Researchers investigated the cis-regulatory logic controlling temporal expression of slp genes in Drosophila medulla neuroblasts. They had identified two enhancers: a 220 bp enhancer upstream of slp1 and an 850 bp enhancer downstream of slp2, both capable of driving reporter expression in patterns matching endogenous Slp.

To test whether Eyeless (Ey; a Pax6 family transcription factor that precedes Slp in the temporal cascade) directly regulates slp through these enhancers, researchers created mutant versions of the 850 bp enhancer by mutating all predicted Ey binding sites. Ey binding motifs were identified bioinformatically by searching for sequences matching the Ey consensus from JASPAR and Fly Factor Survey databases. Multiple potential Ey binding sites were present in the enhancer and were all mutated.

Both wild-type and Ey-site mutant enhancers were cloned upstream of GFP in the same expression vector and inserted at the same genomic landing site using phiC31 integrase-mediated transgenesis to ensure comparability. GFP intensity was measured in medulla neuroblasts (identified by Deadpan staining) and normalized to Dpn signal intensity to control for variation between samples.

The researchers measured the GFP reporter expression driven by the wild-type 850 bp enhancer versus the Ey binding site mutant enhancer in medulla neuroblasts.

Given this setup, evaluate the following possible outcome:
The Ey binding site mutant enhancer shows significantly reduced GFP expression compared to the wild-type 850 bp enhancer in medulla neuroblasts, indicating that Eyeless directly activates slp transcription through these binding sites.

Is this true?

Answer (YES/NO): YES